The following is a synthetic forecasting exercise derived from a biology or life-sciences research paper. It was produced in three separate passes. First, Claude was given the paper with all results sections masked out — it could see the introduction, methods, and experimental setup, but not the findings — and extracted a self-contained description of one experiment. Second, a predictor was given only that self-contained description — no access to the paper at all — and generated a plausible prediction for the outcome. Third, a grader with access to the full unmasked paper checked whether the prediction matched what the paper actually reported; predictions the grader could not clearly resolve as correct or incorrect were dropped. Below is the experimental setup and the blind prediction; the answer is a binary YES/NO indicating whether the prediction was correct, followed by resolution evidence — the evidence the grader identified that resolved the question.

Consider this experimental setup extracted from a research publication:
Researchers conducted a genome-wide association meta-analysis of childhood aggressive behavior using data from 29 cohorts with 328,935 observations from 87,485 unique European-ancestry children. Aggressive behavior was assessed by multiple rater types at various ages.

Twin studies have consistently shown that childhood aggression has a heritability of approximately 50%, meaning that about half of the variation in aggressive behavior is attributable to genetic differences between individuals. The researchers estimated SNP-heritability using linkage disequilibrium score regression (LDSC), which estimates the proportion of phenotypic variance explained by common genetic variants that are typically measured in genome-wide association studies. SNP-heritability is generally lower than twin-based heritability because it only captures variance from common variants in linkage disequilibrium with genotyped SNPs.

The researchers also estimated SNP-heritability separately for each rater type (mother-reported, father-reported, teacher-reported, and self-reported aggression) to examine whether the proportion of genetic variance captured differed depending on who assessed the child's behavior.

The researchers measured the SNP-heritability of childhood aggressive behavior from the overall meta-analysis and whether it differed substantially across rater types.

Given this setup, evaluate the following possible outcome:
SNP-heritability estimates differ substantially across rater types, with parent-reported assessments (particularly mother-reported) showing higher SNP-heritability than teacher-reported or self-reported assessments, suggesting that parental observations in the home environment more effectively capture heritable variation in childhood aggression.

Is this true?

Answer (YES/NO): NO